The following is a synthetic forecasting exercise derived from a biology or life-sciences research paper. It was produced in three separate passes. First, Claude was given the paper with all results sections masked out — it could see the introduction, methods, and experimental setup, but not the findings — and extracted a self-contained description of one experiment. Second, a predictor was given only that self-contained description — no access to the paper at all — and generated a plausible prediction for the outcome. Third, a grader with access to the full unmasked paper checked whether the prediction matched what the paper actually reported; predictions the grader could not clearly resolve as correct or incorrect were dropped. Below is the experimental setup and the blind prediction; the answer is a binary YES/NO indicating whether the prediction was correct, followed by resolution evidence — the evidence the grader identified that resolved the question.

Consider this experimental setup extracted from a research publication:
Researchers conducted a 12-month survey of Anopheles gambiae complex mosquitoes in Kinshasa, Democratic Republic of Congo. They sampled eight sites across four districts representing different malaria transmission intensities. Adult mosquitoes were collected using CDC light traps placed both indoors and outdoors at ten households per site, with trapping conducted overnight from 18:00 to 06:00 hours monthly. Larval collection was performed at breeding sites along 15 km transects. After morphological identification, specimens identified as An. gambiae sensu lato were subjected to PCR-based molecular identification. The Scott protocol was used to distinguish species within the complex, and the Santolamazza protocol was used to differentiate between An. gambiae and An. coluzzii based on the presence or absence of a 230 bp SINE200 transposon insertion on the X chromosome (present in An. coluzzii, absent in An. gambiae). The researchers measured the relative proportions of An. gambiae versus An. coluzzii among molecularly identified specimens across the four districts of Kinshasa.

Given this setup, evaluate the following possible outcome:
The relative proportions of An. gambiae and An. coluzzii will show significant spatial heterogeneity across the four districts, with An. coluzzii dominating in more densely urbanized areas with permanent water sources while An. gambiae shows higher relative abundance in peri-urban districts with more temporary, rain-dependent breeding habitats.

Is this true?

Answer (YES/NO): NO